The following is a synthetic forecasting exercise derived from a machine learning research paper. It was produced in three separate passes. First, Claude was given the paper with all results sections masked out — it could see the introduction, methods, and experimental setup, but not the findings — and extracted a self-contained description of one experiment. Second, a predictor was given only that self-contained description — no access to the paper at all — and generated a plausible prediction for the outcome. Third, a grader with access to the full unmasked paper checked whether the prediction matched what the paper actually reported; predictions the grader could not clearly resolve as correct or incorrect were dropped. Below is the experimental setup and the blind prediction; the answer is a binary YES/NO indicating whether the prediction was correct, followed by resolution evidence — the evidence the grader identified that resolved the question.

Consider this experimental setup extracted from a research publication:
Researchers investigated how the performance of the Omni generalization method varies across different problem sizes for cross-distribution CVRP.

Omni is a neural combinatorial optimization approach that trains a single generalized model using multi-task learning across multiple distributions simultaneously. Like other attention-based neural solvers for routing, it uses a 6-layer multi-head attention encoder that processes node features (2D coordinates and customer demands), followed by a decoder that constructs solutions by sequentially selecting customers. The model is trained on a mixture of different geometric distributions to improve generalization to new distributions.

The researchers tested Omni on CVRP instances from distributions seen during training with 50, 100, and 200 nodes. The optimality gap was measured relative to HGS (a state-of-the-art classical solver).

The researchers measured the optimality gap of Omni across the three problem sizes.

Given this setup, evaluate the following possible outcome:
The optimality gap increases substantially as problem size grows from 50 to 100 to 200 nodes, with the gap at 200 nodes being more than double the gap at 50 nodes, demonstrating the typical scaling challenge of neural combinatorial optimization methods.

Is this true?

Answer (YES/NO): NO